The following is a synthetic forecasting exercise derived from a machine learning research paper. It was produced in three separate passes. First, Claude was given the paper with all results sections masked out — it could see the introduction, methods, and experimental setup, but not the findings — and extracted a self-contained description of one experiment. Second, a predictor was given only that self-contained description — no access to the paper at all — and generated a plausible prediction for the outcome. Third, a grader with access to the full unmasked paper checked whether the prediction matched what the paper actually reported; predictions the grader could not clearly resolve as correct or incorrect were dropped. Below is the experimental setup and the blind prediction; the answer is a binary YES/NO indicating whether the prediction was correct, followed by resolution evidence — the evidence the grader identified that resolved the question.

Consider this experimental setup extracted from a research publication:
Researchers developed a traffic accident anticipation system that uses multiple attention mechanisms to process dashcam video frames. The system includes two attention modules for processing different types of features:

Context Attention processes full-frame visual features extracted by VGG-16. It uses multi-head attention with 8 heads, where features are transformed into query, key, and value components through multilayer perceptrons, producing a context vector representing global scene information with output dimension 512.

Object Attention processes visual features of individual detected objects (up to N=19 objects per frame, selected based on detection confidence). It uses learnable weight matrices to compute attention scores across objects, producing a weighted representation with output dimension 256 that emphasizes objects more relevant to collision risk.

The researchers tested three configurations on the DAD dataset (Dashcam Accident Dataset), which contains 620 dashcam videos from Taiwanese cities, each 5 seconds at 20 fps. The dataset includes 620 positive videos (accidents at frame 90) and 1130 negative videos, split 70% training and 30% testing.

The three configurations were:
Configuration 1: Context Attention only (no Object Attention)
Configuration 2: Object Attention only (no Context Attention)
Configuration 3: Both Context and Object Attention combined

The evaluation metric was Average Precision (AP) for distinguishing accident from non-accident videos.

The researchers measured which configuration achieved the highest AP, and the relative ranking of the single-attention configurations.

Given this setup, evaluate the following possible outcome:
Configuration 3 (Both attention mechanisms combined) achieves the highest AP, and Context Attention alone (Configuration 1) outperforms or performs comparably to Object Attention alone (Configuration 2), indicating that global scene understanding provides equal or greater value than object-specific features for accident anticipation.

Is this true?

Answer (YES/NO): YES